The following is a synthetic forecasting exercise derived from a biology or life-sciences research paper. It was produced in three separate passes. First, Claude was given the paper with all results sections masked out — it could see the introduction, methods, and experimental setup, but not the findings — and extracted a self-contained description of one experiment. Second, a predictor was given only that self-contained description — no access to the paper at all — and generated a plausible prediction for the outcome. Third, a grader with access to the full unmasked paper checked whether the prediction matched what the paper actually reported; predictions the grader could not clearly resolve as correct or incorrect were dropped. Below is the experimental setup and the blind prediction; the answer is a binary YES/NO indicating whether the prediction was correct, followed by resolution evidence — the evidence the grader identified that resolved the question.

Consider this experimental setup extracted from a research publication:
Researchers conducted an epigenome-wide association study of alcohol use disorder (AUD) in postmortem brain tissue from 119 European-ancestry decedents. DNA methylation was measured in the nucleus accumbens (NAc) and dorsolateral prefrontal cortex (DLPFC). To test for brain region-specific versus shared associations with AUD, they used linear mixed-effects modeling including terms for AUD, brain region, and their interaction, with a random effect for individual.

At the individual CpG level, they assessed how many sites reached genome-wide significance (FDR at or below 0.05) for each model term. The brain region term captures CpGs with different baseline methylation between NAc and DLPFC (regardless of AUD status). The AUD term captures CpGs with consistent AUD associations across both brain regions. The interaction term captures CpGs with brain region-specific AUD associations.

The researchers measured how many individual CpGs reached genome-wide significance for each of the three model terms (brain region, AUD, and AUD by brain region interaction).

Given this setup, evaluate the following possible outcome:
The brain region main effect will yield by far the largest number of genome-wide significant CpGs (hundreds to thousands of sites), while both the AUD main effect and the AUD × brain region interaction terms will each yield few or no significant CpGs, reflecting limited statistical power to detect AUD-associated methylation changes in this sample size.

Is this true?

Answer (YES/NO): NO